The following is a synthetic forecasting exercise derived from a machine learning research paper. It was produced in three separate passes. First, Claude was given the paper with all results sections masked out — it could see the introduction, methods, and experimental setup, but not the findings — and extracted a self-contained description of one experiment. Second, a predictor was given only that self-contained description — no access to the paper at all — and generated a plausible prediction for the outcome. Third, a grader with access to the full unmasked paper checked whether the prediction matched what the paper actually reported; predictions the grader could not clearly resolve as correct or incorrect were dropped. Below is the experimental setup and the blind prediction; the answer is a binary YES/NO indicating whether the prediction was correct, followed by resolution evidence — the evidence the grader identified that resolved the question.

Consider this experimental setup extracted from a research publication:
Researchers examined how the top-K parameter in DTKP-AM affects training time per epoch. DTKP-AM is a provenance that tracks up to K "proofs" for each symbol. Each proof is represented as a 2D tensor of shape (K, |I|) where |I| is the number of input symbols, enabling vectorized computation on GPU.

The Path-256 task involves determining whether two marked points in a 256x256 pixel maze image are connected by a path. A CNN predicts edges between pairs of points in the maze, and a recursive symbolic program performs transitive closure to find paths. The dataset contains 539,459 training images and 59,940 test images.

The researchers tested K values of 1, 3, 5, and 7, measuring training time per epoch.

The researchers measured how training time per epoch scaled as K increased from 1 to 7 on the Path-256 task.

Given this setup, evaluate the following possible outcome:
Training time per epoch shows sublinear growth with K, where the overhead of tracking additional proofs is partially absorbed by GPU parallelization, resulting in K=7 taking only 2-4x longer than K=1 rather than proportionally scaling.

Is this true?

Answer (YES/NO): NO